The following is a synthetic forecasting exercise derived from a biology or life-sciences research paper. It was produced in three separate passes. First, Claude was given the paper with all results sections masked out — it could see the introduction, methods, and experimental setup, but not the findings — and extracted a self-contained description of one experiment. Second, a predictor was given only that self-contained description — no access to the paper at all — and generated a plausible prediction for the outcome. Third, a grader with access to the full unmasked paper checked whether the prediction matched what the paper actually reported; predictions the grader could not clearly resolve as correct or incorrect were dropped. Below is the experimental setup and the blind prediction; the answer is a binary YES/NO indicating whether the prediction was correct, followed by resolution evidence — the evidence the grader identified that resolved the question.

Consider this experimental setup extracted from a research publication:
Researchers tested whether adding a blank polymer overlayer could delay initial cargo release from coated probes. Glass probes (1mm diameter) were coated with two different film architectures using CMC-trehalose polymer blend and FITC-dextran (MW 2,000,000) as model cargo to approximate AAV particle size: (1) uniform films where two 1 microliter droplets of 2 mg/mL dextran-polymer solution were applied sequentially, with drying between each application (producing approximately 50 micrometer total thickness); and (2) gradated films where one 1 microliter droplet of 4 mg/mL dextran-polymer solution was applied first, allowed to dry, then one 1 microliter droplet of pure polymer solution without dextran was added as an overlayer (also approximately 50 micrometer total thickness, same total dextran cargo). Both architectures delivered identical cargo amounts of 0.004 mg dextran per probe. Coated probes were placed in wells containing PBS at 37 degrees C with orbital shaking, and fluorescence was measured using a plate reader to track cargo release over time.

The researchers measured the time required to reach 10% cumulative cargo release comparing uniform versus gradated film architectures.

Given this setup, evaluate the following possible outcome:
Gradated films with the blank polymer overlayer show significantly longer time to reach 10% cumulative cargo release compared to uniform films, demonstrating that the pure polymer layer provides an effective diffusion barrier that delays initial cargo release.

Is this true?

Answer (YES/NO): YES